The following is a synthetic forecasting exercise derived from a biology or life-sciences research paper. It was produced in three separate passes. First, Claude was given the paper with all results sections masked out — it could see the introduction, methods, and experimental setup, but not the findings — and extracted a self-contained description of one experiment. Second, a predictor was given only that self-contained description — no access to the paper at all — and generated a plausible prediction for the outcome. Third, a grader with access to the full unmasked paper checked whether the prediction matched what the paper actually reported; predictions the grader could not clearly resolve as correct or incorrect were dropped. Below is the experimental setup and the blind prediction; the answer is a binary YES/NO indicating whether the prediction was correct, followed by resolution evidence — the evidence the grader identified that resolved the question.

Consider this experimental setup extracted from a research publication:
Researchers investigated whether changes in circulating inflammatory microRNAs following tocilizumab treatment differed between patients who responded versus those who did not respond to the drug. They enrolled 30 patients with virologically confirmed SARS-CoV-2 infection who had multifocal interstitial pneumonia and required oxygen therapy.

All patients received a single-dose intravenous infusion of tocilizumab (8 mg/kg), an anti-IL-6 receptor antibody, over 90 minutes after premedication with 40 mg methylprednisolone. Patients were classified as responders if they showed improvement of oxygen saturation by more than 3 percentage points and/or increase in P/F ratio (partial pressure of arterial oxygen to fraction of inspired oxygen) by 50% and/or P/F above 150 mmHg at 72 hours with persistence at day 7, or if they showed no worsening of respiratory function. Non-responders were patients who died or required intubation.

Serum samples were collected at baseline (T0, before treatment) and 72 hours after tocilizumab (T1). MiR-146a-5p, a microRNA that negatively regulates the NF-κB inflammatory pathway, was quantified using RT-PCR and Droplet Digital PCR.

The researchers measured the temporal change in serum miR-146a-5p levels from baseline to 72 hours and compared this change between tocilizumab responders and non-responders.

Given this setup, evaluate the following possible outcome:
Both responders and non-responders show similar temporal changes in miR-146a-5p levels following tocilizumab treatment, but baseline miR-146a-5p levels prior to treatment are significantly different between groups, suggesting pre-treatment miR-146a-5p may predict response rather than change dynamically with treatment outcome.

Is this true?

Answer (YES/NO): NO